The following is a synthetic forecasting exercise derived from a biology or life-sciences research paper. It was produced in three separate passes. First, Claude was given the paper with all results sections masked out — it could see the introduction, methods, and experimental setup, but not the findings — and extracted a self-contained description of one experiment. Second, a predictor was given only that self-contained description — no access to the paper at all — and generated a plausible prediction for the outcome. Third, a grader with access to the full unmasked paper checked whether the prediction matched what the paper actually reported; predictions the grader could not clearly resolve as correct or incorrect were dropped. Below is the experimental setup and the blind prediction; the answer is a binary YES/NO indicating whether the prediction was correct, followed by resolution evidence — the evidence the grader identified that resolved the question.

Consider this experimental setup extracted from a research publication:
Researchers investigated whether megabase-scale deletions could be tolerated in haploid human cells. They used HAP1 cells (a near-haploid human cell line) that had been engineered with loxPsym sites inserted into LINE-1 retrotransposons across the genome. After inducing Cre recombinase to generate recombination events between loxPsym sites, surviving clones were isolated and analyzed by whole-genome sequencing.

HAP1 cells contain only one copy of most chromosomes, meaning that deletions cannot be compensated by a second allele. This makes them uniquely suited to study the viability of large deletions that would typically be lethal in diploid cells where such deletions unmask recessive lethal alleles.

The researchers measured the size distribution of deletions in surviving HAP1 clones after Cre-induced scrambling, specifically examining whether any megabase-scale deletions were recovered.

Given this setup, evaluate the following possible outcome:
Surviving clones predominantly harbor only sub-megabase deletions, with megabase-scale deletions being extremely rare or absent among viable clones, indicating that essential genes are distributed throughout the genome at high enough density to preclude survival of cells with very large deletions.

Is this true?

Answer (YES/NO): NO